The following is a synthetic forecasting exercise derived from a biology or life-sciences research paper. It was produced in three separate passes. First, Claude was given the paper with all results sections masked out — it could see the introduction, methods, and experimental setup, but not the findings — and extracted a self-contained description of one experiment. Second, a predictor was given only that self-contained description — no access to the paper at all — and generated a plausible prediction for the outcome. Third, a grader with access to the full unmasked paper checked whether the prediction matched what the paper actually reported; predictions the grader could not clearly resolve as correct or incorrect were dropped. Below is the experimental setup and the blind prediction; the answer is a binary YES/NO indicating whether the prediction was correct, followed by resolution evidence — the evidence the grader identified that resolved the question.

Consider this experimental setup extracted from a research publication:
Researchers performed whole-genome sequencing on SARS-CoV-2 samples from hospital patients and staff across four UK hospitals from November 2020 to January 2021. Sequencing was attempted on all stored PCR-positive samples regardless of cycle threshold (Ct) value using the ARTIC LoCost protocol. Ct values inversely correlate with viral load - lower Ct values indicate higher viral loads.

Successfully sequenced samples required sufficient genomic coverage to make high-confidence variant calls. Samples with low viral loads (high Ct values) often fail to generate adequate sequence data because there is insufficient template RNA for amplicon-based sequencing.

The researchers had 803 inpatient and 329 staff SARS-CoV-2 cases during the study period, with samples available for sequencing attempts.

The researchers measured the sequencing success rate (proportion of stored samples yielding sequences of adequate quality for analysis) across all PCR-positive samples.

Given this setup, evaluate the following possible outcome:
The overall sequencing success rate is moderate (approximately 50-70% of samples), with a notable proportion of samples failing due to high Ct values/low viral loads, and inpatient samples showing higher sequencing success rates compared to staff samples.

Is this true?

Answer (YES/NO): NO